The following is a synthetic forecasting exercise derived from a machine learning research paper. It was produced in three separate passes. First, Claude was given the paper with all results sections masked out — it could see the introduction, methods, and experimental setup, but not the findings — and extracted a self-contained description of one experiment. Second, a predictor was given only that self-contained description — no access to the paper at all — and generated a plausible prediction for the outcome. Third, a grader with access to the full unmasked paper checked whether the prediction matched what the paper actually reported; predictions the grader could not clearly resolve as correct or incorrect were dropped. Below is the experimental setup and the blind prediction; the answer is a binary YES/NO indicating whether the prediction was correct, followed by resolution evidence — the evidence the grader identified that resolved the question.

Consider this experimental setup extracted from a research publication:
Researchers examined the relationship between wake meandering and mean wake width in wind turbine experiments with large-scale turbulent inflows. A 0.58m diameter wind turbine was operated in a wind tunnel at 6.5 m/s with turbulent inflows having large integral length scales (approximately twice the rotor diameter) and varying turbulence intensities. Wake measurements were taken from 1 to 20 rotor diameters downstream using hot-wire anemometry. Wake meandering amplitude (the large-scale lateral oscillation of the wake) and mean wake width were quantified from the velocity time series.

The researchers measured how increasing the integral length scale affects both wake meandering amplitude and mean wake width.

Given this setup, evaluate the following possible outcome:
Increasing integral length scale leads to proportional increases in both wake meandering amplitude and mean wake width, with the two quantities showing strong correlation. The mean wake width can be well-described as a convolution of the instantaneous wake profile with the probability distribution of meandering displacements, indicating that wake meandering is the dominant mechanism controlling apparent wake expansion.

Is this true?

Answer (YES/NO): NO